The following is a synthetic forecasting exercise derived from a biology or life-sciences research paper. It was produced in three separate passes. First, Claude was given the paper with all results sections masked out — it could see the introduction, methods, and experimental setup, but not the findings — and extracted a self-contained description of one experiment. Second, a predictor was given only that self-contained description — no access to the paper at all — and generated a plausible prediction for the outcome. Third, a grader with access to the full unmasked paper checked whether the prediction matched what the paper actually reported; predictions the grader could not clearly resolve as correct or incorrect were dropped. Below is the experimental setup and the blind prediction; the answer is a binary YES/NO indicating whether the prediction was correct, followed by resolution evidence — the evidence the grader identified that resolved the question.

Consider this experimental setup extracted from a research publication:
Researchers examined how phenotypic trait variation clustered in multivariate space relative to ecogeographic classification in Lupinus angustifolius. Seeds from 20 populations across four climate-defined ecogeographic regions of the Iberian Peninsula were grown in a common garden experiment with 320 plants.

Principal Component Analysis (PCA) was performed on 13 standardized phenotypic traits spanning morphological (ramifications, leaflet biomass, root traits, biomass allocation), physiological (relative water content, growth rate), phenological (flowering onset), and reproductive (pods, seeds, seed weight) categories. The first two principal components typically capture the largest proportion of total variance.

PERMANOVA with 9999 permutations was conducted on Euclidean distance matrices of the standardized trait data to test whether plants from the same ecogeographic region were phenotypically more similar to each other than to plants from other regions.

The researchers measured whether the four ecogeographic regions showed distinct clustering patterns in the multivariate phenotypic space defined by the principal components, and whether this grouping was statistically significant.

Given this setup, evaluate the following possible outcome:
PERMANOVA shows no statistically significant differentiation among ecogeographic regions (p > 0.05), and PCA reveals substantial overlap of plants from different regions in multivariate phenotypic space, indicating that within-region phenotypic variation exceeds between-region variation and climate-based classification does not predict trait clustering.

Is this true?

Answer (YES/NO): NO